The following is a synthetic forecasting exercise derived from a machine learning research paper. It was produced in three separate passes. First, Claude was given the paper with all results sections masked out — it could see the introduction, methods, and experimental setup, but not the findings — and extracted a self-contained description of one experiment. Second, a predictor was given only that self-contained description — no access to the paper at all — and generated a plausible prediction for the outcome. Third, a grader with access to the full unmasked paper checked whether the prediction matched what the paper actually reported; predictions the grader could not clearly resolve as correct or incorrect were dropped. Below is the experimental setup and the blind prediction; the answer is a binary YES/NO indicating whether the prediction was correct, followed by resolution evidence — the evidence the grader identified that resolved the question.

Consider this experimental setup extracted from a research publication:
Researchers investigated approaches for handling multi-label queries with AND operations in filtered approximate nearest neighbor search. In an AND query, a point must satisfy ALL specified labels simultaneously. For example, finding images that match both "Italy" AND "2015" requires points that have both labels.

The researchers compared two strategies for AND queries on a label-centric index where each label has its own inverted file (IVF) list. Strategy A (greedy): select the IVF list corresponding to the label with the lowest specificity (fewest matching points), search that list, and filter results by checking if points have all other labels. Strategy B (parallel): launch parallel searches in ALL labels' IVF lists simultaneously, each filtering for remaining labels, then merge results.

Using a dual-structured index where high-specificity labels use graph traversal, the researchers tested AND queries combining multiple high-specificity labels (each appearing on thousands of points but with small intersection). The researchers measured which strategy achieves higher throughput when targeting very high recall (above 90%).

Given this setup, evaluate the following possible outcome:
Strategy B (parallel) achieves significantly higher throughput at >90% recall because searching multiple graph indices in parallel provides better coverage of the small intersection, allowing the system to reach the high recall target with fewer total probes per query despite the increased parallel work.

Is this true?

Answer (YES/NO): YES